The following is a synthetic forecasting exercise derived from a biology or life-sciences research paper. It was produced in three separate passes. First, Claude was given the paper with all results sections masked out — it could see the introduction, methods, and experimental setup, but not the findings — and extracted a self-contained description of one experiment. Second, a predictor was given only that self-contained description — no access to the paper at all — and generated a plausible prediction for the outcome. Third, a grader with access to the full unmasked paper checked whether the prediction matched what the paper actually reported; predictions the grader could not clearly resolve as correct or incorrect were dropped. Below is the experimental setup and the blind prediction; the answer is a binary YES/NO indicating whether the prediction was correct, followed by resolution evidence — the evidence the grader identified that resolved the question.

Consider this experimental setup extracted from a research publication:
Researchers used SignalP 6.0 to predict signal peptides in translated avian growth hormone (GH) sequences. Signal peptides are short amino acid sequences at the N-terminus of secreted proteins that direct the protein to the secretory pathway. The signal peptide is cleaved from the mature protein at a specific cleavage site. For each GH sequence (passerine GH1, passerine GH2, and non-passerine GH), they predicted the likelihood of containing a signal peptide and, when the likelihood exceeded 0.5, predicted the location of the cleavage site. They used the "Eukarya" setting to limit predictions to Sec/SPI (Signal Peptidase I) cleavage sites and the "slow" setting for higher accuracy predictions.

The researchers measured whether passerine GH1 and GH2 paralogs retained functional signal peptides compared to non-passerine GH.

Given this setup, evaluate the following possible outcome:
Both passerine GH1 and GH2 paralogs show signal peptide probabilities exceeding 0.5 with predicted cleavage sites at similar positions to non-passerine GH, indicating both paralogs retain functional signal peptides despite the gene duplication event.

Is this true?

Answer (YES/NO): NO